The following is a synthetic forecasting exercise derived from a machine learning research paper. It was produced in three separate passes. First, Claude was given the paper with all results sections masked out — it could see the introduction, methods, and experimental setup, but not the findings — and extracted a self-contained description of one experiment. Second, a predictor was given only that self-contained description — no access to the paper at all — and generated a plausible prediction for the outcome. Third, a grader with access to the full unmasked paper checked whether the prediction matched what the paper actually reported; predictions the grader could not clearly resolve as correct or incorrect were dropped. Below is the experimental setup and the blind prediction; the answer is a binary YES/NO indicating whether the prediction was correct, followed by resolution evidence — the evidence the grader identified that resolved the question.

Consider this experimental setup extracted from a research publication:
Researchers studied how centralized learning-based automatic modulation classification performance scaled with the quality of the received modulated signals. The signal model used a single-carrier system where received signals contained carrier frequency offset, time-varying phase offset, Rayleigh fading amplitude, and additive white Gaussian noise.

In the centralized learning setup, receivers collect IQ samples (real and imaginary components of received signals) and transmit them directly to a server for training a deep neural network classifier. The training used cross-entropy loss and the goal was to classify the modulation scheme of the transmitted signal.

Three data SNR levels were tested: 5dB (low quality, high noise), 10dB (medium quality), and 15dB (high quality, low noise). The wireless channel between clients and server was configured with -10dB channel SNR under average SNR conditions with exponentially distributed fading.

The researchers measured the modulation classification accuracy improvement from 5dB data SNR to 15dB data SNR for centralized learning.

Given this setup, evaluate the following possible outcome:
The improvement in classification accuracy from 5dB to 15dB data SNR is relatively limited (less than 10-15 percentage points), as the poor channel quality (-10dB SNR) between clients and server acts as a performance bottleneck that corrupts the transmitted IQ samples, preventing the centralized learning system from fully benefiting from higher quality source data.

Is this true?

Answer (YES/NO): NO